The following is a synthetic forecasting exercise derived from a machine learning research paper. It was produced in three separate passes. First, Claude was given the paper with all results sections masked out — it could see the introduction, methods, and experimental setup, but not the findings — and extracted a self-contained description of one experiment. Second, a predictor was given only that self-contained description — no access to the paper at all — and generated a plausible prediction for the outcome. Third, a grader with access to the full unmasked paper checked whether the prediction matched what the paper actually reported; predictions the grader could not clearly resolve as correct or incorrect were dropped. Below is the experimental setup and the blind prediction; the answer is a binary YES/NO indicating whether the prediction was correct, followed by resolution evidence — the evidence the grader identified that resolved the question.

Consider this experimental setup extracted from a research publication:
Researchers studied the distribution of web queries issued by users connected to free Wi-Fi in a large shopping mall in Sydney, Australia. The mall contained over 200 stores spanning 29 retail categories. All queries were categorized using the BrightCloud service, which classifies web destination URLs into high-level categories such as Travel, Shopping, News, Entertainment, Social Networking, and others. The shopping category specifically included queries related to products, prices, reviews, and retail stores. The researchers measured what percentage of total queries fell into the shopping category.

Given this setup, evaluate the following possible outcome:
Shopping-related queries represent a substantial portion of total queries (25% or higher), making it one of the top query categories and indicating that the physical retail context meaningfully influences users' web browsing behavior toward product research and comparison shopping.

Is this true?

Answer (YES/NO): NO